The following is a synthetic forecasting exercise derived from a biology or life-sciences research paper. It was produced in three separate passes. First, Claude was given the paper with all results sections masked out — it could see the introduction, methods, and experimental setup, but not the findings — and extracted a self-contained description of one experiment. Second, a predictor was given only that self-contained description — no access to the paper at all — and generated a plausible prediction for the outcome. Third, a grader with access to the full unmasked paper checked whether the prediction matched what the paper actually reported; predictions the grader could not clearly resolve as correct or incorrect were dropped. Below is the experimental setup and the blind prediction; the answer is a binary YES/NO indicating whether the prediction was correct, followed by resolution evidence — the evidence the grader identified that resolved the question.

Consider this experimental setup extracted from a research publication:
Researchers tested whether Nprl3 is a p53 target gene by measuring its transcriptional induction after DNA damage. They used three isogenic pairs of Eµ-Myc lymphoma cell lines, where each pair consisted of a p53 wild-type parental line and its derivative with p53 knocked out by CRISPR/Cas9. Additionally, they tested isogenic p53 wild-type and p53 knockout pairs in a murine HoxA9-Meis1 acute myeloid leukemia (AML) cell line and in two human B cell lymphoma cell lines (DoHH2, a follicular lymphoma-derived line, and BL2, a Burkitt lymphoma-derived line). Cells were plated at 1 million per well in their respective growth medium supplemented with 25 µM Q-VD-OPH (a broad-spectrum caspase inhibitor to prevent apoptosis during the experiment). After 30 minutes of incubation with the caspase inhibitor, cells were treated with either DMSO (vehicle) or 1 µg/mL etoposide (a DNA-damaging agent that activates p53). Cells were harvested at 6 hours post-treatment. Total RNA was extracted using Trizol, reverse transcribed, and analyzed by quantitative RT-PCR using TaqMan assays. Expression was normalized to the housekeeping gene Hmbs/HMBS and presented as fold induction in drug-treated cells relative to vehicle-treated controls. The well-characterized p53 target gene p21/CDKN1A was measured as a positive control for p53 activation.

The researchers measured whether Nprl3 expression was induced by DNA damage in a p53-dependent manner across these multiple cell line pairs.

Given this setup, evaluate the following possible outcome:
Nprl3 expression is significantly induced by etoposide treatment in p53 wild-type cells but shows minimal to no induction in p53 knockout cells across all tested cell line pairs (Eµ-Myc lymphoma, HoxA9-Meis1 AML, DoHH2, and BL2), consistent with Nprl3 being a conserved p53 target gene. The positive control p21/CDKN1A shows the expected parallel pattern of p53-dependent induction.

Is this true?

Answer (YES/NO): YES